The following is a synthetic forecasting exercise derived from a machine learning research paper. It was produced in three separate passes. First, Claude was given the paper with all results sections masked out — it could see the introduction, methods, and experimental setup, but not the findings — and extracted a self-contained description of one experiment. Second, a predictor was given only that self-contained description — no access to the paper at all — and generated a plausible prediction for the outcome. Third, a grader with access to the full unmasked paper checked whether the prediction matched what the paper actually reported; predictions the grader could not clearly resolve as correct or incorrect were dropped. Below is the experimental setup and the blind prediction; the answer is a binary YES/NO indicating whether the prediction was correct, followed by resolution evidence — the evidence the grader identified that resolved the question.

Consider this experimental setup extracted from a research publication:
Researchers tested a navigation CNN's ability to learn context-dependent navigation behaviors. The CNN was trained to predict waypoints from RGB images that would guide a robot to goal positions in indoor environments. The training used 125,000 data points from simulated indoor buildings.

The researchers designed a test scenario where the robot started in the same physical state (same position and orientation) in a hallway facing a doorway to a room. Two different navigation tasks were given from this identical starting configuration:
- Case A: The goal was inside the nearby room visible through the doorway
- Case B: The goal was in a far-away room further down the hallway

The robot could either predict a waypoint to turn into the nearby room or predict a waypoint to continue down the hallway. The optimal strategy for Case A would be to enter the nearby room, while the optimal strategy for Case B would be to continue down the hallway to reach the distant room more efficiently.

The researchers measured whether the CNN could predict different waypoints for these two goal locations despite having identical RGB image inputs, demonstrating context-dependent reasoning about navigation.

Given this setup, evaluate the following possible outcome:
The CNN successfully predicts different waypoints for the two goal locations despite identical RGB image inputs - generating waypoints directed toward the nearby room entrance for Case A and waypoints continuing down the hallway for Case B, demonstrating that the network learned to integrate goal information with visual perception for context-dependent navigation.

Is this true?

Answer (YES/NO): YES